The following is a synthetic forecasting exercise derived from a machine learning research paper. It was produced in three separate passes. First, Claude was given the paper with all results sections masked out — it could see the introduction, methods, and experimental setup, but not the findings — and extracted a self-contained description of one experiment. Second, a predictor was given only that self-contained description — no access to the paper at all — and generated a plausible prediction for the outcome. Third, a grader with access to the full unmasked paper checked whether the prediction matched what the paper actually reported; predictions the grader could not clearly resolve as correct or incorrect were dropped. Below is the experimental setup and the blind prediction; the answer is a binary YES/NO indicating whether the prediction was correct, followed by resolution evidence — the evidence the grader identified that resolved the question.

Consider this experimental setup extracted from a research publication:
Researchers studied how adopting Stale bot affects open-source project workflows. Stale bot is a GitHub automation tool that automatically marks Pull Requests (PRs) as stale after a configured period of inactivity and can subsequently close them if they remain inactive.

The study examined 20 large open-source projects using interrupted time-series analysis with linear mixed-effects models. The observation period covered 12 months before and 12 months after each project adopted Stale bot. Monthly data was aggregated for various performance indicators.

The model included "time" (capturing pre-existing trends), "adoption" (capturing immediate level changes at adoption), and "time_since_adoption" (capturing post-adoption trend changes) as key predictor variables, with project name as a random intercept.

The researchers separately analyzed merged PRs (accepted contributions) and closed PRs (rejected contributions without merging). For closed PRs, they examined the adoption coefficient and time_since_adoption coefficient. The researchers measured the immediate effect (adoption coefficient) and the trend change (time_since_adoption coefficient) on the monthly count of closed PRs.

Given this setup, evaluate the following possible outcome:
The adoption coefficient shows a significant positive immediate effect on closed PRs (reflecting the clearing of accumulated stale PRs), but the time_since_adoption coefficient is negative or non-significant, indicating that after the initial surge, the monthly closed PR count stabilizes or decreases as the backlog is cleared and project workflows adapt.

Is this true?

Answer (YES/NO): YES